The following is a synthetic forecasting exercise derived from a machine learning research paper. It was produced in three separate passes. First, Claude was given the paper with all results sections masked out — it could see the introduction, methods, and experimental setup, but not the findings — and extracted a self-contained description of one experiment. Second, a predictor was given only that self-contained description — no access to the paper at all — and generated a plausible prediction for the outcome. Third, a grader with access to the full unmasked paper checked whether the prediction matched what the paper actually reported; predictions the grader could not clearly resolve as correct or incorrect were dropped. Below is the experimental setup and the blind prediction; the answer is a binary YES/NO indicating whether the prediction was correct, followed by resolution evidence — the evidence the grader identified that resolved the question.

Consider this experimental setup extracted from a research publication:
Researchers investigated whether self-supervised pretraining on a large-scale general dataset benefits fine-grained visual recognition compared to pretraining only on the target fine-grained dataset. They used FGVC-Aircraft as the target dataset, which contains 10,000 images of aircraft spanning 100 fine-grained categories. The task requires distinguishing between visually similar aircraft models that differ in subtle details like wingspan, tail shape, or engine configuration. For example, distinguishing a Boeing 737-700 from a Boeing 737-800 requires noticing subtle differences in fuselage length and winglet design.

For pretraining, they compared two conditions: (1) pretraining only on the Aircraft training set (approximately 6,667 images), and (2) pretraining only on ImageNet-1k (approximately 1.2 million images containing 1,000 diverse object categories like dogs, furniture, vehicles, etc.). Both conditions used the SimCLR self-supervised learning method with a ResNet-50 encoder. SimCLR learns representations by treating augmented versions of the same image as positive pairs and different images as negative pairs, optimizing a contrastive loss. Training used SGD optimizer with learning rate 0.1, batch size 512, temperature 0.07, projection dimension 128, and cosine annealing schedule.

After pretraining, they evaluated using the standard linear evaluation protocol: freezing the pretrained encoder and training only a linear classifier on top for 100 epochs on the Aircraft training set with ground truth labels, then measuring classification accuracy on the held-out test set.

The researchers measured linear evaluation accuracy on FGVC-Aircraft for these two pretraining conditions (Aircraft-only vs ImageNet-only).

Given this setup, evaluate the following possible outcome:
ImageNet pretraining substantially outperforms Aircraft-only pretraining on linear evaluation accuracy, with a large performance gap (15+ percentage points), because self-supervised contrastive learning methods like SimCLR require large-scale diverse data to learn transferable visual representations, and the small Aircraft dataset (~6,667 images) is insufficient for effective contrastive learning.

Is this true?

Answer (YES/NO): NO